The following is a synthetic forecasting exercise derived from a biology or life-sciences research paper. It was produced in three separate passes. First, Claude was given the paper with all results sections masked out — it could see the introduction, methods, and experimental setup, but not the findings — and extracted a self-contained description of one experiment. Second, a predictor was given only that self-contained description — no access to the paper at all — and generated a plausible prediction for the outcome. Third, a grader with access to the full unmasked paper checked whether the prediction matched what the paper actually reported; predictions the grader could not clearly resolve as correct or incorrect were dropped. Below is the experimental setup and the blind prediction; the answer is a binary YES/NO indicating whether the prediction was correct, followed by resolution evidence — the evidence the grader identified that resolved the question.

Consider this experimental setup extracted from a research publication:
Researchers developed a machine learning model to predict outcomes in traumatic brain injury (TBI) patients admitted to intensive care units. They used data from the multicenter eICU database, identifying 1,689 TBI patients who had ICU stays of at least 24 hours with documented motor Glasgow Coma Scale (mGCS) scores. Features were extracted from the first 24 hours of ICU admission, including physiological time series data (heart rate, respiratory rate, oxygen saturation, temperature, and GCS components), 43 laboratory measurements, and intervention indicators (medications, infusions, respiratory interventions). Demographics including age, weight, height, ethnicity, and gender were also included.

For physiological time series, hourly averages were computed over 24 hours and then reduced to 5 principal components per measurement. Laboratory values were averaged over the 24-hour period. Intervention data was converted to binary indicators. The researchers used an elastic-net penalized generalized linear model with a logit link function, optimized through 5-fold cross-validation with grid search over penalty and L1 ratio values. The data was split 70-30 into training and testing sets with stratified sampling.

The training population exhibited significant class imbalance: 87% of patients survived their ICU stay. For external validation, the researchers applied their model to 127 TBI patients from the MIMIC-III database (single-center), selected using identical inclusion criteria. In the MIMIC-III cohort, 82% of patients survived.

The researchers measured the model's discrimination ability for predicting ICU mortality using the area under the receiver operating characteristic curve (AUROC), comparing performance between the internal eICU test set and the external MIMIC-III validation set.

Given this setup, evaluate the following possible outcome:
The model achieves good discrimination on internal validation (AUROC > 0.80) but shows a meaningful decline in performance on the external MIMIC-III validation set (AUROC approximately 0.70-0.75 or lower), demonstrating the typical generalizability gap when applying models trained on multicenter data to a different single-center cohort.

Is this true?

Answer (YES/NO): NO